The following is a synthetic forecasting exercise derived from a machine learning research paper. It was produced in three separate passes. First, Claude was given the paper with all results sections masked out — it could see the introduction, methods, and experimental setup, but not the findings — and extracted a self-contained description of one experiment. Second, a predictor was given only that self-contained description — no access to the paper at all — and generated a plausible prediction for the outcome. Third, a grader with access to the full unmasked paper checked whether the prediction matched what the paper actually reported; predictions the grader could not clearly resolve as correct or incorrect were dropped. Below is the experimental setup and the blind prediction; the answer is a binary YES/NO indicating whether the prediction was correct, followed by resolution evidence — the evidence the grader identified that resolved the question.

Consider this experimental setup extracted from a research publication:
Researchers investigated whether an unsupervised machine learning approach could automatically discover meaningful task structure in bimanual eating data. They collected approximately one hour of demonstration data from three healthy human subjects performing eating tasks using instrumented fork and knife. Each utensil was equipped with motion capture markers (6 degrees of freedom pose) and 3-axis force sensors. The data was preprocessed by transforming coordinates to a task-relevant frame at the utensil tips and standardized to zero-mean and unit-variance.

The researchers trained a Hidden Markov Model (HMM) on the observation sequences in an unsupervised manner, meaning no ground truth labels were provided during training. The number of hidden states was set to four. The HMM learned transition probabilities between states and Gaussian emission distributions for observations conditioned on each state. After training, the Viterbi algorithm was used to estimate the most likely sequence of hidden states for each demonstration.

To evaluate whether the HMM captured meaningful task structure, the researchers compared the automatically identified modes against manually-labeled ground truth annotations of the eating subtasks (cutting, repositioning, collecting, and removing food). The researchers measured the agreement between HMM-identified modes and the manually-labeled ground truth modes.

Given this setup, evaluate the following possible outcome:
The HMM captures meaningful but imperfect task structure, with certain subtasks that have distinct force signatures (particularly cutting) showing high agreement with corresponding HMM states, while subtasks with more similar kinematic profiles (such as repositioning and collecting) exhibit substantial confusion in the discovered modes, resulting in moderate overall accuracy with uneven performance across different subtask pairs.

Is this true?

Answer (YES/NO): NO